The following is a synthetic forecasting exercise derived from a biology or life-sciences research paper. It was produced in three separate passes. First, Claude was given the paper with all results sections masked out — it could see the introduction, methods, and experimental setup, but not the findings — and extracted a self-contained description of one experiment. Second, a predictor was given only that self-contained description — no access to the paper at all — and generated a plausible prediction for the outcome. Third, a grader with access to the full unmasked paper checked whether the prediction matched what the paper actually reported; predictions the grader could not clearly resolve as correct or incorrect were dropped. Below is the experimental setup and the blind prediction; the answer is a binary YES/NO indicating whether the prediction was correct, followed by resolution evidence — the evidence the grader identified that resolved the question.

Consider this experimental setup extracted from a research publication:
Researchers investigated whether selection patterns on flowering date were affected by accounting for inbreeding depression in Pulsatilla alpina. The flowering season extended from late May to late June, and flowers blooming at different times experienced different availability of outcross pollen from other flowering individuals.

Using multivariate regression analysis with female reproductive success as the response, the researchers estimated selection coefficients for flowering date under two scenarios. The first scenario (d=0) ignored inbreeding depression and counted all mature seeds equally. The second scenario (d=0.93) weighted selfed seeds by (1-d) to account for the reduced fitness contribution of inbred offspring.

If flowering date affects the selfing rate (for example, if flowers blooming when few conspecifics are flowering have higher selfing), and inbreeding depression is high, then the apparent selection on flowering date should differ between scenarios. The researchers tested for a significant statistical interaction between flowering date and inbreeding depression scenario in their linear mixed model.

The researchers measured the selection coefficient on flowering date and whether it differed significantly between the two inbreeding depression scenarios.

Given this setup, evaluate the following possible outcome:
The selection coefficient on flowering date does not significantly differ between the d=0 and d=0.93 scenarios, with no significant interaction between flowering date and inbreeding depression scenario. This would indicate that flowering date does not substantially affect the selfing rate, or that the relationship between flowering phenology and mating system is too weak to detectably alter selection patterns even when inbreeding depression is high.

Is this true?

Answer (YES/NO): NO